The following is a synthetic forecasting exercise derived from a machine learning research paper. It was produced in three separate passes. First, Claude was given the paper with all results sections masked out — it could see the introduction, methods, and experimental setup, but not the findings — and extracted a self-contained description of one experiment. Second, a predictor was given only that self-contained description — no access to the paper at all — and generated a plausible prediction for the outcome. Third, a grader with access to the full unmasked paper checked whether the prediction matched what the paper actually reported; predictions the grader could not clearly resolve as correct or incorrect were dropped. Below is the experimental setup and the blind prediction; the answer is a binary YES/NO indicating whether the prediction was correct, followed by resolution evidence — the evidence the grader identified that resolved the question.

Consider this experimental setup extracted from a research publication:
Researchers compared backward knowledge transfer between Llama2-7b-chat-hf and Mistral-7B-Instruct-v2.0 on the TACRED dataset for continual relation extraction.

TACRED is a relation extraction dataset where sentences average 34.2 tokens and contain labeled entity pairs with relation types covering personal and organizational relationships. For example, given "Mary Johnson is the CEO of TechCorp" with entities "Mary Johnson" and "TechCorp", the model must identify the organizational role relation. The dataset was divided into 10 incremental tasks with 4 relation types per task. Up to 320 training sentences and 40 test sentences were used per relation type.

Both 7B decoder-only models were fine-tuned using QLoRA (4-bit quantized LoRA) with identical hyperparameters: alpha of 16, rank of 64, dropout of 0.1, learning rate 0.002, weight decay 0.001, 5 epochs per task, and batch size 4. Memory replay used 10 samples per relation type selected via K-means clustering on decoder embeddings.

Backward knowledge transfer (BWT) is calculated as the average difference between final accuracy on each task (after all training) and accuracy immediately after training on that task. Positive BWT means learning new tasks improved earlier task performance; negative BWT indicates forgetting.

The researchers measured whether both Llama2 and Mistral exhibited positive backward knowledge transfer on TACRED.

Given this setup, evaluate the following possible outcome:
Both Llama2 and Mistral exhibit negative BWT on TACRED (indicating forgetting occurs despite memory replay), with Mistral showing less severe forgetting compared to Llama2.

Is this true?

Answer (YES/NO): NO